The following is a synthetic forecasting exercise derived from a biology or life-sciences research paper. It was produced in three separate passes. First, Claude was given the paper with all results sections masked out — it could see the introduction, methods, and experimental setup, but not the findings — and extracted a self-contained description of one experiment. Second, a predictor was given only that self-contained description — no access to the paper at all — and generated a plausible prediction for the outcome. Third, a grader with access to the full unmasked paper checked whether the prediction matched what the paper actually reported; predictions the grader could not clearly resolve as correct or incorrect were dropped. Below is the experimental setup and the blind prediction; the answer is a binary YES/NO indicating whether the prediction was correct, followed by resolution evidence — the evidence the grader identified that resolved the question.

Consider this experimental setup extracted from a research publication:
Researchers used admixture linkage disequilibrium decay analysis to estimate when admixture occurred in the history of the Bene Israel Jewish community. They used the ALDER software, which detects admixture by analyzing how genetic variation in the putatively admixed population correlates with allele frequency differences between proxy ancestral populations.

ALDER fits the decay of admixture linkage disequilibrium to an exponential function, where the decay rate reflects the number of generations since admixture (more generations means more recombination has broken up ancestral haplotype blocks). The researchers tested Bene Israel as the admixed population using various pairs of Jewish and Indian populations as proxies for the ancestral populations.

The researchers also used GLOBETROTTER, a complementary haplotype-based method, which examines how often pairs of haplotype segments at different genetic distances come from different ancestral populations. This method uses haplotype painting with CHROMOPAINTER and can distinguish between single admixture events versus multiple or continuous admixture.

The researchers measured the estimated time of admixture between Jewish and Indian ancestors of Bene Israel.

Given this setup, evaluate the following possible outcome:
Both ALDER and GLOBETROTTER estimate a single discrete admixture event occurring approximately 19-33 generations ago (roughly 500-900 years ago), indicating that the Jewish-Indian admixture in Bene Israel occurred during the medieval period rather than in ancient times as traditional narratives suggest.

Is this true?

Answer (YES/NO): YES